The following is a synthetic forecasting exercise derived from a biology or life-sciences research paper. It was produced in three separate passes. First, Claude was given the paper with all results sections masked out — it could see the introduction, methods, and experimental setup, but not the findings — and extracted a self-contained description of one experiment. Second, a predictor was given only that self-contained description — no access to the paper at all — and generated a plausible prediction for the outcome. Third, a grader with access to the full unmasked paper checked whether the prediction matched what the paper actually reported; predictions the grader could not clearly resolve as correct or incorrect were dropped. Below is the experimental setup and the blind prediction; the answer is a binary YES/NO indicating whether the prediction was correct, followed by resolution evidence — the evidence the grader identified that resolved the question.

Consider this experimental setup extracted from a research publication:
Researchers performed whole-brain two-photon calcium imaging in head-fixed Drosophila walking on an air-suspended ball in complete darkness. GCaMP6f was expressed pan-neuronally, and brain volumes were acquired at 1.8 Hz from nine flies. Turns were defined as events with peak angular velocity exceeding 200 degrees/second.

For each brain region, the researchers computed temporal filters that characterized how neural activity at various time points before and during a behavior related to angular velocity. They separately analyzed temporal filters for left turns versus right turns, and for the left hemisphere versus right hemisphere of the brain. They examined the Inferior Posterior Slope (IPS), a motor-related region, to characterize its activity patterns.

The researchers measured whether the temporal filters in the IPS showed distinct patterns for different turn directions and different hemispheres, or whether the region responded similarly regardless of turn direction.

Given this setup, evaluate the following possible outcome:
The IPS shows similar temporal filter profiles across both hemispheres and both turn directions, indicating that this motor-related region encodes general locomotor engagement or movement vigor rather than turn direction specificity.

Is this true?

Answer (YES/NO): NO